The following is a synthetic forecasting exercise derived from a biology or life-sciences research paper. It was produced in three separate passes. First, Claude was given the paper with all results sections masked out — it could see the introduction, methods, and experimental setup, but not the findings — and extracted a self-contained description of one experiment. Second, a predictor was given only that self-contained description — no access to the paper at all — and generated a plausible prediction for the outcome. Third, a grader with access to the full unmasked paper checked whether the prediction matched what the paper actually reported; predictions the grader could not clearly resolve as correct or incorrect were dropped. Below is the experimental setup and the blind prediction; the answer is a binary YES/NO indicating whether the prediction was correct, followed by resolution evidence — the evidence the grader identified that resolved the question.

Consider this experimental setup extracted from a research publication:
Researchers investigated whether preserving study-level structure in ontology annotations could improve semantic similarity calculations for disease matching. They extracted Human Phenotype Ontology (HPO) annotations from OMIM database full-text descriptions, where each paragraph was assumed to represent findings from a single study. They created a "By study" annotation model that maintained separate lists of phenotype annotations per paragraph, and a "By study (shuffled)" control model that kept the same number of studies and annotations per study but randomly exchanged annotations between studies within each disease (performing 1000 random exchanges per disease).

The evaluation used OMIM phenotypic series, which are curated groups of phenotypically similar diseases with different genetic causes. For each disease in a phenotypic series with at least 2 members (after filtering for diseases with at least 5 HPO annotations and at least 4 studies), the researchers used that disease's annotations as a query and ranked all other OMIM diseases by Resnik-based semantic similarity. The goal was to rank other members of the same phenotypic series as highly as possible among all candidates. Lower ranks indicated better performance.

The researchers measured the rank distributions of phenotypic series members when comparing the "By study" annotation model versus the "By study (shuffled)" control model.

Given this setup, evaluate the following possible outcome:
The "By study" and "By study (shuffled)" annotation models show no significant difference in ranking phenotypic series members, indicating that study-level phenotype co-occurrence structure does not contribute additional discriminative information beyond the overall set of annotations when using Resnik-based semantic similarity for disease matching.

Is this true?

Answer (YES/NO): NO